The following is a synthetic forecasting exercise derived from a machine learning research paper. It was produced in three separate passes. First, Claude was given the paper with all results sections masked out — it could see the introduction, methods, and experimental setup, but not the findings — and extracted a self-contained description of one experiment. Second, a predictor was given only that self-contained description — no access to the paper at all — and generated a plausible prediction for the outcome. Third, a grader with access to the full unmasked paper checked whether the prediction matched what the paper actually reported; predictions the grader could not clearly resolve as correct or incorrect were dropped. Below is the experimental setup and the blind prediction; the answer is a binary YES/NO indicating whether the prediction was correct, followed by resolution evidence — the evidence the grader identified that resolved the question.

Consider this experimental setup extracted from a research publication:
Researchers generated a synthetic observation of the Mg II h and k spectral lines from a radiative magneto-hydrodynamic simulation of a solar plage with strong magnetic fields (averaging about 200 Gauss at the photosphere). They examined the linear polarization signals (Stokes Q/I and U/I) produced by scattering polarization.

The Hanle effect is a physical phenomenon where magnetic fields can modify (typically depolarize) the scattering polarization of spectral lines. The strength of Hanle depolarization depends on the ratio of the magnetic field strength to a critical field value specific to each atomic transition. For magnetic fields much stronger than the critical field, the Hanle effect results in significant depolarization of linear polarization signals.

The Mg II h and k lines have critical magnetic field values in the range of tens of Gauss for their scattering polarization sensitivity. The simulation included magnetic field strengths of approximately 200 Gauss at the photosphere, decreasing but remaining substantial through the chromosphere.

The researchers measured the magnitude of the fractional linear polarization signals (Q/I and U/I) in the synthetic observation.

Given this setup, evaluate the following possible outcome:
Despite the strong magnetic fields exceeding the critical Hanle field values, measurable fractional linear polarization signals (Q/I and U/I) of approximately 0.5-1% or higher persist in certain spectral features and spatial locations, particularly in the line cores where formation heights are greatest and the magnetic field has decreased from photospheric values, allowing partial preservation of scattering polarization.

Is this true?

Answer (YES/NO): NO